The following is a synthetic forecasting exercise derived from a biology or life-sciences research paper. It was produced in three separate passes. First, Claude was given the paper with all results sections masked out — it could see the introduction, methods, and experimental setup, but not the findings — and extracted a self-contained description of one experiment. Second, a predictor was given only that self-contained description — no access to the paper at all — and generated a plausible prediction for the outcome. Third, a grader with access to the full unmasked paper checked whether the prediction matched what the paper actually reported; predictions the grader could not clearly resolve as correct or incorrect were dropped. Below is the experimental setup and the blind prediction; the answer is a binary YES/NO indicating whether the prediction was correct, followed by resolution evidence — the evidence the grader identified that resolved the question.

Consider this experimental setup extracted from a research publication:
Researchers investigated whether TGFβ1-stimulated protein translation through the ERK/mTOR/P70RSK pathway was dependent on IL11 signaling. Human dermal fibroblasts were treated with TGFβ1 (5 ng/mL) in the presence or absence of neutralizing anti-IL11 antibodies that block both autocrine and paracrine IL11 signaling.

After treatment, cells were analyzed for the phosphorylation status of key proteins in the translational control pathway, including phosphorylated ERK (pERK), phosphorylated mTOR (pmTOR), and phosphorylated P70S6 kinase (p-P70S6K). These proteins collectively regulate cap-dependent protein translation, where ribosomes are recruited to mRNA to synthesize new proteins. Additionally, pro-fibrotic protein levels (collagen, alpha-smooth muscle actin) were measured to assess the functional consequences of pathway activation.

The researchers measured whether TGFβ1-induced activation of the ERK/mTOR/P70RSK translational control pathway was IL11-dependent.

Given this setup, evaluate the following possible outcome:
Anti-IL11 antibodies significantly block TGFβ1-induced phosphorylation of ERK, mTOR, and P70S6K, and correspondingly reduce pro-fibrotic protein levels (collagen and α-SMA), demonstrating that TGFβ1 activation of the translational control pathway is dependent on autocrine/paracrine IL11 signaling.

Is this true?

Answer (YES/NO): YES